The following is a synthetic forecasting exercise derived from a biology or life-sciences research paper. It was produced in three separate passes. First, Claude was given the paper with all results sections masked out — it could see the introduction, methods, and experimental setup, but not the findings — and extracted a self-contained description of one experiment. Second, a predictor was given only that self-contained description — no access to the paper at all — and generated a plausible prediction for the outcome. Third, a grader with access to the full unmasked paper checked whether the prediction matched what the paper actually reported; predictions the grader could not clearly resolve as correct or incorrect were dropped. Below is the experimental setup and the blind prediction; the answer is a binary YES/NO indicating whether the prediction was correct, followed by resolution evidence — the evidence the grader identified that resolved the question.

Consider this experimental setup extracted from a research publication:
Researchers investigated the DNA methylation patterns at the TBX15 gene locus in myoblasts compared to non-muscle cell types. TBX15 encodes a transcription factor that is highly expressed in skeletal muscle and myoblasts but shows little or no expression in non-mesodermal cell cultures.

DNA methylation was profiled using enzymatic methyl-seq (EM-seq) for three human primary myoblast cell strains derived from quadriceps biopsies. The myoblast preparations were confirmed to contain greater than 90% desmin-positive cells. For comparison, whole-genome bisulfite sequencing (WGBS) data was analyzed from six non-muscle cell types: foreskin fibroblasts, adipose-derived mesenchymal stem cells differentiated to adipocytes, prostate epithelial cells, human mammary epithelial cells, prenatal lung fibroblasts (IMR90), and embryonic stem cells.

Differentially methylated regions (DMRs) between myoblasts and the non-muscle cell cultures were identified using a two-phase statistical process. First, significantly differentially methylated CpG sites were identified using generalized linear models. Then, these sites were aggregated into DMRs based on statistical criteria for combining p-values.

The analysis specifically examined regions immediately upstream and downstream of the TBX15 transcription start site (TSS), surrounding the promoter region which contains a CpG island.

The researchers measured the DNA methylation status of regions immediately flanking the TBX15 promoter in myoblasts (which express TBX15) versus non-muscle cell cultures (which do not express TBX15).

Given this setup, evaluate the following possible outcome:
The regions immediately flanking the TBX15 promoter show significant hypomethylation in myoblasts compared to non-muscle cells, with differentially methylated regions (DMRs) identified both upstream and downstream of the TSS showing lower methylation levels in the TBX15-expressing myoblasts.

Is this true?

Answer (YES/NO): NO